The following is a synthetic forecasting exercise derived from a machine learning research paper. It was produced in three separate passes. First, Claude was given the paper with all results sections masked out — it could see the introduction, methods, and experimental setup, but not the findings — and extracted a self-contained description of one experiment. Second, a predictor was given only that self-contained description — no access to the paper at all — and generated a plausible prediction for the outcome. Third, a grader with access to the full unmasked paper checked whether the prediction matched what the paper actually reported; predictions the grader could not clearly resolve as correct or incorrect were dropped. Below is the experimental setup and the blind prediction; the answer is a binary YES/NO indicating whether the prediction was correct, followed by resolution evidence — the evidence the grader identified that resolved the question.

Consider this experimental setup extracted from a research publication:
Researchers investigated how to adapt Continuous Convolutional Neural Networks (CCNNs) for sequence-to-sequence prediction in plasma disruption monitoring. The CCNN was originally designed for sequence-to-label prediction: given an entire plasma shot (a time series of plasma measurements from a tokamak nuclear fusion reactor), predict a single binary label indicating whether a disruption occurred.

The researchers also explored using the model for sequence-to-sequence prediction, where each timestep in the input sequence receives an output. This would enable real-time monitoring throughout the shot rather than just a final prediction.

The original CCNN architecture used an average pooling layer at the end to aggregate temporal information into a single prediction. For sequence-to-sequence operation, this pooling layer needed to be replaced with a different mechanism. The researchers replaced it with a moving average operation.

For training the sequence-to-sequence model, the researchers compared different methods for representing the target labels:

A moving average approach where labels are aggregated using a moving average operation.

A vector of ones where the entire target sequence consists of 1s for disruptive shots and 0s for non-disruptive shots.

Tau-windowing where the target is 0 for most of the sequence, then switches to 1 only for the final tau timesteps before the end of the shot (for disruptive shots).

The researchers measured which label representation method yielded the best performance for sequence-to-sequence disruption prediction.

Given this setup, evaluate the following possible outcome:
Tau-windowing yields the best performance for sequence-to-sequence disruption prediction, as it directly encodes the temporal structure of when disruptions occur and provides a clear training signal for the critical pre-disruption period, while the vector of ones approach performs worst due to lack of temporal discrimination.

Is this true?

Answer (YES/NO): NO